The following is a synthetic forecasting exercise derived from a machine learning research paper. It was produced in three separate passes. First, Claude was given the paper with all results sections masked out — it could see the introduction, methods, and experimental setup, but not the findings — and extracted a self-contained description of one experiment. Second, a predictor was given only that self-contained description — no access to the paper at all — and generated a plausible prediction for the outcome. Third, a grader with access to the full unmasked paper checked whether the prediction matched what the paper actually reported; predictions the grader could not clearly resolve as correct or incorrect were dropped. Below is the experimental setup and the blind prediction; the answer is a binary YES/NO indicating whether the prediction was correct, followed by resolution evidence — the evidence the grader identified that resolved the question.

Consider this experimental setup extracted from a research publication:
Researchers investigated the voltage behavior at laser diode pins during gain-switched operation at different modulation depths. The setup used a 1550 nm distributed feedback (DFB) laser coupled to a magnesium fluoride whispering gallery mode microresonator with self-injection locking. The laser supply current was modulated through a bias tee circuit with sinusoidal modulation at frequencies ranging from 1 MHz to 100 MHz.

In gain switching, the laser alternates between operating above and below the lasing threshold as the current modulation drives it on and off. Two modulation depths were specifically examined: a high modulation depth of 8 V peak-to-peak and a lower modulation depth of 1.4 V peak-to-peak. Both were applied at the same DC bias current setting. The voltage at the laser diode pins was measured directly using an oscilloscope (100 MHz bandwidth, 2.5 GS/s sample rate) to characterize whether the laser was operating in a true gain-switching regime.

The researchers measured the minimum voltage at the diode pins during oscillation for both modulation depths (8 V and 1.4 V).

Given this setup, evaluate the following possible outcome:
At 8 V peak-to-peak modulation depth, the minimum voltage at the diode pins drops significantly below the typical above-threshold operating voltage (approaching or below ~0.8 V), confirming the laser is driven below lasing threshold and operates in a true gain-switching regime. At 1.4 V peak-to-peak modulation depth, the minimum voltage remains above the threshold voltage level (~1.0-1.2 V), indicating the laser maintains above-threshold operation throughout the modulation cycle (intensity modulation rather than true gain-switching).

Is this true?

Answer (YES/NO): NO